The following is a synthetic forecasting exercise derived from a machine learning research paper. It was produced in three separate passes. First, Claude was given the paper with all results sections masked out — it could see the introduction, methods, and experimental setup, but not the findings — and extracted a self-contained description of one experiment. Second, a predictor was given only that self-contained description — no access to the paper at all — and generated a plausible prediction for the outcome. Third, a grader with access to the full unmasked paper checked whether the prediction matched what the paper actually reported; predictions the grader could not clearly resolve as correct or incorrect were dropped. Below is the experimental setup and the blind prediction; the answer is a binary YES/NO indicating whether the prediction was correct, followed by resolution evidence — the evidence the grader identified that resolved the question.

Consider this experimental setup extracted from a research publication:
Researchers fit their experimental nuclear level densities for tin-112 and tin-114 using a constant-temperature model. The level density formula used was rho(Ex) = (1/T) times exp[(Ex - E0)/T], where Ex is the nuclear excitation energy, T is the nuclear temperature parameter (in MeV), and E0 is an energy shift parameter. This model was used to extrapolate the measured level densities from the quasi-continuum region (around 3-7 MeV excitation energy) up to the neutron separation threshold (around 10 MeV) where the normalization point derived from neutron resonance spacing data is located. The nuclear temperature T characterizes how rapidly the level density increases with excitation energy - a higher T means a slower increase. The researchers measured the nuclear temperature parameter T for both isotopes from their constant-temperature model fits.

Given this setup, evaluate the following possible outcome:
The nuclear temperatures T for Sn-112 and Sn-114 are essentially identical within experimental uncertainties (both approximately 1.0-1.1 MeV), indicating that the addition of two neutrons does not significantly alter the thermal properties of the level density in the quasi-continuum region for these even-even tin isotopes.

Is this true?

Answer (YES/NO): NO